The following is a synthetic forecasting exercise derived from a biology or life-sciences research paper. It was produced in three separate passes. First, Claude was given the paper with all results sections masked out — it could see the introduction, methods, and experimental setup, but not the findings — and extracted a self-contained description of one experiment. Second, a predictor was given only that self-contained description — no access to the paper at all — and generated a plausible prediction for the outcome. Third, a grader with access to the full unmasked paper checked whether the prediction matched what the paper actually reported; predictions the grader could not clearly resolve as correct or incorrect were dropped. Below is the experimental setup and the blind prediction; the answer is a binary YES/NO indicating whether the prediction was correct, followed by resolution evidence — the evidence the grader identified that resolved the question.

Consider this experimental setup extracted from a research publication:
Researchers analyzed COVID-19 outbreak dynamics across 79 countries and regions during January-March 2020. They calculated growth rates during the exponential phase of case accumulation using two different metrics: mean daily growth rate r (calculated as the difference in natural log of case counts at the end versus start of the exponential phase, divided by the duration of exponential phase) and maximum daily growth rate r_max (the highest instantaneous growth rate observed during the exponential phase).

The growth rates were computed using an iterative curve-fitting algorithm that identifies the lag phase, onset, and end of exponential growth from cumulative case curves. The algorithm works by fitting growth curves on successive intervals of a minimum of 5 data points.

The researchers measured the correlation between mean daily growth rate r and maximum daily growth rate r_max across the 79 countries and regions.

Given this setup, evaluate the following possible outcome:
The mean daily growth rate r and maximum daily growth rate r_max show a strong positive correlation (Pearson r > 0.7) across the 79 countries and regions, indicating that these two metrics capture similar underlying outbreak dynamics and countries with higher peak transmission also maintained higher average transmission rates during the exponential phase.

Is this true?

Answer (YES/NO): YES